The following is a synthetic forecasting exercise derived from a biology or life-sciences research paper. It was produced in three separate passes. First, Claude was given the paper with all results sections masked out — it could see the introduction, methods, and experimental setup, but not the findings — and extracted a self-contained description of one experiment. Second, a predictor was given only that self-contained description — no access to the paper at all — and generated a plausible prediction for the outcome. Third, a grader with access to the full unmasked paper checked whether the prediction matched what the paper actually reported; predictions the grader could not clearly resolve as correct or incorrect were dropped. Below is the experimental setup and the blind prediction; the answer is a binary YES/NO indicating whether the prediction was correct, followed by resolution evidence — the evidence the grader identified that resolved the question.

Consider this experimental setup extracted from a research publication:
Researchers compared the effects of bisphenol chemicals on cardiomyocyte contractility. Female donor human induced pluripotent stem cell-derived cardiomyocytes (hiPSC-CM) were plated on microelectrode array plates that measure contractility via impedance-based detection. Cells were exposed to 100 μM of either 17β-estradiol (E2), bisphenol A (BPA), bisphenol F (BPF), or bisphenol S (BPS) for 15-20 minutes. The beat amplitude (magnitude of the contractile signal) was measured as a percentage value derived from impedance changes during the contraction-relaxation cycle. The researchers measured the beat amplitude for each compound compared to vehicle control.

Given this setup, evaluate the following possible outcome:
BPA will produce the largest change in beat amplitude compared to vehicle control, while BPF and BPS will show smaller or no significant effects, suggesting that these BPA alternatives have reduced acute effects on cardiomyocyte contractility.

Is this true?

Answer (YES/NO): NO